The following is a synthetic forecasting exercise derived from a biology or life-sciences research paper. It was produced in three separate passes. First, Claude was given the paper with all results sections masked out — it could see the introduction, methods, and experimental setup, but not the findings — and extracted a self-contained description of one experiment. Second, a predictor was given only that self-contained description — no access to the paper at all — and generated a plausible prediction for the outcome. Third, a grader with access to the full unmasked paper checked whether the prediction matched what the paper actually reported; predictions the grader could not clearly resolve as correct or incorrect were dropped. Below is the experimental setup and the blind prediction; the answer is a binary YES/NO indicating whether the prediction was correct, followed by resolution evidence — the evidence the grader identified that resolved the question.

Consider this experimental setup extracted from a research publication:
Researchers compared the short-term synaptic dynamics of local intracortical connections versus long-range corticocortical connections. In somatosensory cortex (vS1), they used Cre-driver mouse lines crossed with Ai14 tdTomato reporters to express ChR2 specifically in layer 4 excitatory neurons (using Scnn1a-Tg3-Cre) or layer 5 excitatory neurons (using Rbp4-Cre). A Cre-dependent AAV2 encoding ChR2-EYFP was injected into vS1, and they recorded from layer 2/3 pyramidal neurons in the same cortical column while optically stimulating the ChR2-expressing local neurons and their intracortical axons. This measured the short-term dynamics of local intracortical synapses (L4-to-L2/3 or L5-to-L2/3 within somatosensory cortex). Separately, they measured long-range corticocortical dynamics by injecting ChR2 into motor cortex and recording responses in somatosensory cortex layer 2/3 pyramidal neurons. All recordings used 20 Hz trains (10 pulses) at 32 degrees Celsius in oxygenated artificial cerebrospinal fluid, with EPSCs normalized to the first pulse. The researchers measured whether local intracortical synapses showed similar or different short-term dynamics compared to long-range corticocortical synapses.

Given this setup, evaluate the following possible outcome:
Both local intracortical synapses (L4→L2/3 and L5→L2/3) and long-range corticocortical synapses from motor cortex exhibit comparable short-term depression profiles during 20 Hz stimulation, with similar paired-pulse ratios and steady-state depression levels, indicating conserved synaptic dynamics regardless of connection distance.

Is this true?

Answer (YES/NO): NO